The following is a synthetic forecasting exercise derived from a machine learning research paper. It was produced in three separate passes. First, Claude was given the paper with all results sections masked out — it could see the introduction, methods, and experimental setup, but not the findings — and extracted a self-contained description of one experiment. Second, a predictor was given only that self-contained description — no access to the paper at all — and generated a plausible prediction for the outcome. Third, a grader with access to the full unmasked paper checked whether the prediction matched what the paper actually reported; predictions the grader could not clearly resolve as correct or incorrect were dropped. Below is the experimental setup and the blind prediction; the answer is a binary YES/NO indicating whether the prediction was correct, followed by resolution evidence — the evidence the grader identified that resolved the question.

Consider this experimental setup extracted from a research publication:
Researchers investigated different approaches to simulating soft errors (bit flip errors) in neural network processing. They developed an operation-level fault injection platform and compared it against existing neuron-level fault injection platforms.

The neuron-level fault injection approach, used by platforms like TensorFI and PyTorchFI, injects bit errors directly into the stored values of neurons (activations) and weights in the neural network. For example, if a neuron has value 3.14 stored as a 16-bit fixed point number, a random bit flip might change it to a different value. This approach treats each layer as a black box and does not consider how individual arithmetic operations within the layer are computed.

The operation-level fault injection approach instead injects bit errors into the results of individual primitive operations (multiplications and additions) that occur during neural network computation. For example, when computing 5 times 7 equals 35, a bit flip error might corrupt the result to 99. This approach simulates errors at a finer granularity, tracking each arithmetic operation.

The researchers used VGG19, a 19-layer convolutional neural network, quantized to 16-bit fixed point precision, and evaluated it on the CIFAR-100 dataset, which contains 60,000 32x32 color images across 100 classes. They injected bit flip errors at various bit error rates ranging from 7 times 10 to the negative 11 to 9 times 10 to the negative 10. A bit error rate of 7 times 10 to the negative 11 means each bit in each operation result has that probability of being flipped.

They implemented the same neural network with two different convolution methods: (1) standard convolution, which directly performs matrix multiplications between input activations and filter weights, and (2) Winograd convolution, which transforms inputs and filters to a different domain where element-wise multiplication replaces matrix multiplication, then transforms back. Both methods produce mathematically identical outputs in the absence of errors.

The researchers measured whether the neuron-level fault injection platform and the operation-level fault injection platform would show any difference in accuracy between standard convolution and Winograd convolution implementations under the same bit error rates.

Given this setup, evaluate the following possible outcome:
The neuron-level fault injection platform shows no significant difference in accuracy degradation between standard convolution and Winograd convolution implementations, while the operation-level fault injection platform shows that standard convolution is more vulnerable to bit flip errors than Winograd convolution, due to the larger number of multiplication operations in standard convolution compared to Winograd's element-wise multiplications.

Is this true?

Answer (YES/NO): YES